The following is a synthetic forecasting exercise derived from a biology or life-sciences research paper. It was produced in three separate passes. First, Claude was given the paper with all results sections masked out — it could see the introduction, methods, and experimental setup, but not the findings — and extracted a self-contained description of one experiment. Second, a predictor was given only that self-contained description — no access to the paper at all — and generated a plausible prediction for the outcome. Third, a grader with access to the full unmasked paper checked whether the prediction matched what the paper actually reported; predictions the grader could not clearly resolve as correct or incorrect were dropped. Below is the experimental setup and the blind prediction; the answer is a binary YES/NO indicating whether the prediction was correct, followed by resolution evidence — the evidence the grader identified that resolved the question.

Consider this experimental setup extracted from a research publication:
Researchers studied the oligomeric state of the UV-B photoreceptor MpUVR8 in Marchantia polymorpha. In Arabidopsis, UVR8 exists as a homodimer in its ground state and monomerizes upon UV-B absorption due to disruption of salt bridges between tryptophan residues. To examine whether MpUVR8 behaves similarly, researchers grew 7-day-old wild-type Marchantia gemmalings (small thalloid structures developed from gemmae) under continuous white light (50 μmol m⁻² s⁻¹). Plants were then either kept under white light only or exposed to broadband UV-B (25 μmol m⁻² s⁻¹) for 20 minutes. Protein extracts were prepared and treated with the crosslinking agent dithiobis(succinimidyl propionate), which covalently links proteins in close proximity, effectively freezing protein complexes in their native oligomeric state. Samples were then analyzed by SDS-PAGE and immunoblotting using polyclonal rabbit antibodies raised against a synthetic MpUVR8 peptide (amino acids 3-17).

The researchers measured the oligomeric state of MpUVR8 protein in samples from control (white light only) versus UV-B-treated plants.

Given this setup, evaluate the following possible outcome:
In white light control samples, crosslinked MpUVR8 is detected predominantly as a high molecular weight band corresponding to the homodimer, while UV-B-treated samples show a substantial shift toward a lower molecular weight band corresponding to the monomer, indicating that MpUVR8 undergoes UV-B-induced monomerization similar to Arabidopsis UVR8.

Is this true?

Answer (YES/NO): NO